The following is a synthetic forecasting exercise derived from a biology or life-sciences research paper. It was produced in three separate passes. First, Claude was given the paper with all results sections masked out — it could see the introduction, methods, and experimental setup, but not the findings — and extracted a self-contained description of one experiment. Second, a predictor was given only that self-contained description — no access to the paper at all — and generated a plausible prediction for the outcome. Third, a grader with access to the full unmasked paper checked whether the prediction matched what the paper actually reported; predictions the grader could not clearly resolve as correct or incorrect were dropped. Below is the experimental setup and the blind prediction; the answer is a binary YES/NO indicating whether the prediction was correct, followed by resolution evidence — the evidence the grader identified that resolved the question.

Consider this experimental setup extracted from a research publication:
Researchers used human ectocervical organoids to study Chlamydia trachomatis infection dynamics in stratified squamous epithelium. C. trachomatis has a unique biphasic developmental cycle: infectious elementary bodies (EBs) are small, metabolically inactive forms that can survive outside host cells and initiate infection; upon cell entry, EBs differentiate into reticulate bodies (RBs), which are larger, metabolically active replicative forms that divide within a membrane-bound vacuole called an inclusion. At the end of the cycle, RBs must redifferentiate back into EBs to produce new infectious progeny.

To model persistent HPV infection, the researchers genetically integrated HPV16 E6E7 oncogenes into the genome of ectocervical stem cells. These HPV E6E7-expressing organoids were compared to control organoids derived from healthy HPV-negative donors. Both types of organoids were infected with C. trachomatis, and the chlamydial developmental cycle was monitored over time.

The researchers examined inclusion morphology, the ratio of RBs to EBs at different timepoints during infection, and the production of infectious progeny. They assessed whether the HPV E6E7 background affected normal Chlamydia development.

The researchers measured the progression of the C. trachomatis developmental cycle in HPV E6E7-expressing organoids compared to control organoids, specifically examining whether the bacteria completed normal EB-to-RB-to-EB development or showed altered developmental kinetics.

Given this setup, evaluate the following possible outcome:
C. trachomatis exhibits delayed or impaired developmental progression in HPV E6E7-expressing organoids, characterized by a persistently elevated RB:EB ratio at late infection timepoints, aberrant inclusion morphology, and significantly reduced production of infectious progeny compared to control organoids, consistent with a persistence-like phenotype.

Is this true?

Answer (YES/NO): YES